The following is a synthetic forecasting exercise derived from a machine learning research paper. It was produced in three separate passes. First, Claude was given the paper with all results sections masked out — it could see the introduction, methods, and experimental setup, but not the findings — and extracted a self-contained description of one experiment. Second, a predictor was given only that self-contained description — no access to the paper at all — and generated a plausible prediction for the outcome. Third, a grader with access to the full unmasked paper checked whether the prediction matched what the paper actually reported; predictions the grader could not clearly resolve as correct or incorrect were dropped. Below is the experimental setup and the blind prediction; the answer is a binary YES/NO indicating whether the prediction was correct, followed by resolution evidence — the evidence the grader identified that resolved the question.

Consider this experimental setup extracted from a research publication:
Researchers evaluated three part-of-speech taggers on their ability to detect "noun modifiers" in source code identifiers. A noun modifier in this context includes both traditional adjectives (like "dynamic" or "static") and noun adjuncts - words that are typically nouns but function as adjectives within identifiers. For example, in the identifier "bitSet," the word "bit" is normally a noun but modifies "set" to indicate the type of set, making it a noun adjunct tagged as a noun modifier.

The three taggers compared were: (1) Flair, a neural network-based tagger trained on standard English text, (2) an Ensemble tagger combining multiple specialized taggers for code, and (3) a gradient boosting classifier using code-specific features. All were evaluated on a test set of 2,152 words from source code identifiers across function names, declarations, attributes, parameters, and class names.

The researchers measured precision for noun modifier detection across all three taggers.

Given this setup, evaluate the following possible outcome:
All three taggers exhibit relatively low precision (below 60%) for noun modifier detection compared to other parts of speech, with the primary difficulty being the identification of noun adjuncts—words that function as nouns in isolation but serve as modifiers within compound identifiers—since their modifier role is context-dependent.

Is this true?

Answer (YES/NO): NO